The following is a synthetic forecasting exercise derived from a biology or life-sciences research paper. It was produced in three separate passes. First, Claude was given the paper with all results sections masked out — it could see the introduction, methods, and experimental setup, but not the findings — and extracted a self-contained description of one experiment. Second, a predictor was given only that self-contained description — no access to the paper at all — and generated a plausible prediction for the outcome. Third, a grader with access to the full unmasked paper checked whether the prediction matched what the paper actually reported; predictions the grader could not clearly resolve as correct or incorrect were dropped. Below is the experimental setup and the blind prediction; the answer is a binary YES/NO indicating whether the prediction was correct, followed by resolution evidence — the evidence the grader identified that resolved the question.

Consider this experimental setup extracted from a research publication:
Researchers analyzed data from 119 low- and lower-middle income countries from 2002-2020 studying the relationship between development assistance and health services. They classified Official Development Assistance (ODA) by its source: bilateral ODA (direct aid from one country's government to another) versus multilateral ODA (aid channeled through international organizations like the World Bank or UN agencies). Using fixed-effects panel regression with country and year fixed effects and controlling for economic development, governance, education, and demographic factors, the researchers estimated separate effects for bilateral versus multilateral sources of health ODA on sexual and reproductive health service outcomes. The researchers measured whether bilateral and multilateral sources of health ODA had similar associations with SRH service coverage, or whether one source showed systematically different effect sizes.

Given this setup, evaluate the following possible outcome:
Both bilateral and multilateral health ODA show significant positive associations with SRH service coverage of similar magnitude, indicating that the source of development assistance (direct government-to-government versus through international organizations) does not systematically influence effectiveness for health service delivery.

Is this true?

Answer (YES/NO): NO